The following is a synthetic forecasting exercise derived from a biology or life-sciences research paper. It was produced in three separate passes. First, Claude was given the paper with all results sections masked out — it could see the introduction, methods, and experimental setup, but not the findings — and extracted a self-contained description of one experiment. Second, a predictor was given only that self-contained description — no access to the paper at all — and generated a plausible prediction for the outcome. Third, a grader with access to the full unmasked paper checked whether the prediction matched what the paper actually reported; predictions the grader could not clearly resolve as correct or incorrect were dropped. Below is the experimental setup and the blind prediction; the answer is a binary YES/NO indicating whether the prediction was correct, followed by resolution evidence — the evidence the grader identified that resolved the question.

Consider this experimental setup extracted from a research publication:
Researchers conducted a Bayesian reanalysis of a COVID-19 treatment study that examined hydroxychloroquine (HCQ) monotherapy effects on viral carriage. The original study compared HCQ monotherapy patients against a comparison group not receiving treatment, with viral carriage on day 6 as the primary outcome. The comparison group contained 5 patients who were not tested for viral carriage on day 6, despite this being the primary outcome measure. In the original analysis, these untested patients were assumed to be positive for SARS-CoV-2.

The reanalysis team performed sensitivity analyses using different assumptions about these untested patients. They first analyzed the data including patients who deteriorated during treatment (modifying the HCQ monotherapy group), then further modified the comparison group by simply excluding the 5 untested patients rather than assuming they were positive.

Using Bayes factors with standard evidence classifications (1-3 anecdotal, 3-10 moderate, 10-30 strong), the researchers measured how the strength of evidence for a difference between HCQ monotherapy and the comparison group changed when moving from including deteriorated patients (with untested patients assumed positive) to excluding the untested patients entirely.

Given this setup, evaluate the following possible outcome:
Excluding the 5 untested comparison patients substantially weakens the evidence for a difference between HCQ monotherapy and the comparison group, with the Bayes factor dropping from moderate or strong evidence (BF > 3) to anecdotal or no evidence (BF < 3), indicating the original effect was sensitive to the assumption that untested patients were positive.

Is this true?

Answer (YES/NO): YES